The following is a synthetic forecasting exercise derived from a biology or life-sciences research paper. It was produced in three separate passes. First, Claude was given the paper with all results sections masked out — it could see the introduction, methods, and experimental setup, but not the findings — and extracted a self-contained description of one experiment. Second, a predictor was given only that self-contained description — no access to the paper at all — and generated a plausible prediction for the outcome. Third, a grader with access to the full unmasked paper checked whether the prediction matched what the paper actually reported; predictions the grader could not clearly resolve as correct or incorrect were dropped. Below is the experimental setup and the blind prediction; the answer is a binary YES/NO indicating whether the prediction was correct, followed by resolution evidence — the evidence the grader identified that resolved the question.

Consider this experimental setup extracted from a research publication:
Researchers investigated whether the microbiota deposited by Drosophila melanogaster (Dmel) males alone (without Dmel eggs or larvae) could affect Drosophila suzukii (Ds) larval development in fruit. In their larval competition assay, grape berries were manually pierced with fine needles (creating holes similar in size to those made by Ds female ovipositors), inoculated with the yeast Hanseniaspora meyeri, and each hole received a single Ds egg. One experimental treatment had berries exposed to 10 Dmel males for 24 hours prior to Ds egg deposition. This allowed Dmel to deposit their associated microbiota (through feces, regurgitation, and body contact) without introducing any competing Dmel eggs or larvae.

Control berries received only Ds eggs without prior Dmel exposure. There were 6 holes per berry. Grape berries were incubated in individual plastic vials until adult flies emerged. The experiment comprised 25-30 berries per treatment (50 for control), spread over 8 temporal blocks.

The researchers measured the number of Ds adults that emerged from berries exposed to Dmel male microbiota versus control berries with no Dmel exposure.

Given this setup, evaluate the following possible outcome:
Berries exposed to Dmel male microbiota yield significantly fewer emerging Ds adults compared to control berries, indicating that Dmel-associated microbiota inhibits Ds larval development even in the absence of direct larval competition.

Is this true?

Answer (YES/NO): NO